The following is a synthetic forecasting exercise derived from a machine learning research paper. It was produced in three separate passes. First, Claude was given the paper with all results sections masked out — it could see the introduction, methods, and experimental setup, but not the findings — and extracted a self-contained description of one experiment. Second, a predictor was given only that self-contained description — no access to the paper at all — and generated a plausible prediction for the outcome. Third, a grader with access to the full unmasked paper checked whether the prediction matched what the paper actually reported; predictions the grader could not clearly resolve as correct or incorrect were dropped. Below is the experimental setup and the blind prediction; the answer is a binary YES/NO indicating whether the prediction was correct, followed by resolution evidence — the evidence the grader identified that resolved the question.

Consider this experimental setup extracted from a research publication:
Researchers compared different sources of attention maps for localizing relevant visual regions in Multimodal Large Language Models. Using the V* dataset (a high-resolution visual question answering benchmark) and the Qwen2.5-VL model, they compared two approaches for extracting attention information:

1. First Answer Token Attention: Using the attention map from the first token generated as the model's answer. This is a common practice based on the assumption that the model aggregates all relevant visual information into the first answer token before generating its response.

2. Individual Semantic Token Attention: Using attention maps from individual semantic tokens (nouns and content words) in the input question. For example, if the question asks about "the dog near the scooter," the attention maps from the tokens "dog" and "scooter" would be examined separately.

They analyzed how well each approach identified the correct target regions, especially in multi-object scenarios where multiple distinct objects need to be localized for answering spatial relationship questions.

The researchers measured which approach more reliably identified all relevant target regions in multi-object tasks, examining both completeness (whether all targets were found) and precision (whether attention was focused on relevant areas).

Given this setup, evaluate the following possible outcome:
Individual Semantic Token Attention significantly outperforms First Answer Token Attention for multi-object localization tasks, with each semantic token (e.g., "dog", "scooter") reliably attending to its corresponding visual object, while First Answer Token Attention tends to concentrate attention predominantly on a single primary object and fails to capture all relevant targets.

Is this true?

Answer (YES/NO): YES